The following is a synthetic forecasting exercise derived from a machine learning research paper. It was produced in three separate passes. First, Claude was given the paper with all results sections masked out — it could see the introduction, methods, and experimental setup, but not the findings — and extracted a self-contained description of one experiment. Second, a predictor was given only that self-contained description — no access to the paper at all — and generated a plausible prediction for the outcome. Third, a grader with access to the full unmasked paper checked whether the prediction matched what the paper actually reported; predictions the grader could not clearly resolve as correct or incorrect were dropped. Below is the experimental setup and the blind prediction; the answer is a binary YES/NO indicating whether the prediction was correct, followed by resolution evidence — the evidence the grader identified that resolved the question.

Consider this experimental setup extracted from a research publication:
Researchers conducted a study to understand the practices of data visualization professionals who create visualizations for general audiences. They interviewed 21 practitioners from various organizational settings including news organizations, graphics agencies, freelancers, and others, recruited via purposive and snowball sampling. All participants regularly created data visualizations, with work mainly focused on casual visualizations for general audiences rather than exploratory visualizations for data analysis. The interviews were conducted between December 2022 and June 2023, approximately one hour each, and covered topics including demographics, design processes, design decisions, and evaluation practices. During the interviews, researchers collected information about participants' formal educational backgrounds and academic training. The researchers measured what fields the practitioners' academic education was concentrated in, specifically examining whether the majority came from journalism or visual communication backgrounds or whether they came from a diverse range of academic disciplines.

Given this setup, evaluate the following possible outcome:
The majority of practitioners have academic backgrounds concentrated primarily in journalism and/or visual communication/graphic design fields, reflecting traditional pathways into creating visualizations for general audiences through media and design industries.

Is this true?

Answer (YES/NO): NO